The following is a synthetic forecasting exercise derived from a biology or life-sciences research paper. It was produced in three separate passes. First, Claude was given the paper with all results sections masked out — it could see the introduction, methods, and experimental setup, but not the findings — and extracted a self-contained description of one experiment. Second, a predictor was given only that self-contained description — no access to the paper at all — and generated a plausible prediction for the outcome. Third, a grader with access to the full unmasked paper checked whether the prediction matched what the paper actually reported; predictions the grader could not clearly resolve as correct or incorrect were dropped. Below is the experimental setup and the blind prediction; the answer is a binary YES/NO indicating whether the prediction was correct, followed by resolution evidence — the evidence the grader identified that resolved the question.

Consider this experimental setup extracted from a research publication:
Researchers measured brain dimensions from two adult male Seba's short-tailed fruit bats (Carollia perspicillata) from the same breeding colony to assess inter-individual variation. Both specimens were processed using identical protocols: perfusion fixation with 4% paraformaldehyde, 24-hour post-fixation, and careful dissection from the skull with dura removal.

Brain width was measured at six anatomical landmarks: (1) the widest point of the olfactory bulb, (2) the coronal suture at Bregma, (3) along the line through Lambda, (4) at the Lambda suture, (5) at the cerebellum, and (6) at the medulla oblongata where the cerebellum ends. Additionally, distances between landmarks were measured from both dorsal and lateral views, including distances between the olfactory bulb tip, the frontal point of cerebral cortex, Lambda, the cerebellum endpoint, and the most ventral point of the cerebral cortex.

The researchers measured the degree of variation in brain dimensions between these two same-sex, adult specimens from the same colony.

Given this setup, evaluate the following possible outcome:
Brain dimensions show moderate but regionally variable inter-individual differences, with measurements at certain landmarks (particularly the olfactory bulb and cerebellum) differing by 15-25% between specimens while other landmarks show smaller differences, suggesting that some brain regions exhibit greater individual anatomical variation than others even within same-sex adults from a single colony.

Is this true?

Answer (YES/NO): NO